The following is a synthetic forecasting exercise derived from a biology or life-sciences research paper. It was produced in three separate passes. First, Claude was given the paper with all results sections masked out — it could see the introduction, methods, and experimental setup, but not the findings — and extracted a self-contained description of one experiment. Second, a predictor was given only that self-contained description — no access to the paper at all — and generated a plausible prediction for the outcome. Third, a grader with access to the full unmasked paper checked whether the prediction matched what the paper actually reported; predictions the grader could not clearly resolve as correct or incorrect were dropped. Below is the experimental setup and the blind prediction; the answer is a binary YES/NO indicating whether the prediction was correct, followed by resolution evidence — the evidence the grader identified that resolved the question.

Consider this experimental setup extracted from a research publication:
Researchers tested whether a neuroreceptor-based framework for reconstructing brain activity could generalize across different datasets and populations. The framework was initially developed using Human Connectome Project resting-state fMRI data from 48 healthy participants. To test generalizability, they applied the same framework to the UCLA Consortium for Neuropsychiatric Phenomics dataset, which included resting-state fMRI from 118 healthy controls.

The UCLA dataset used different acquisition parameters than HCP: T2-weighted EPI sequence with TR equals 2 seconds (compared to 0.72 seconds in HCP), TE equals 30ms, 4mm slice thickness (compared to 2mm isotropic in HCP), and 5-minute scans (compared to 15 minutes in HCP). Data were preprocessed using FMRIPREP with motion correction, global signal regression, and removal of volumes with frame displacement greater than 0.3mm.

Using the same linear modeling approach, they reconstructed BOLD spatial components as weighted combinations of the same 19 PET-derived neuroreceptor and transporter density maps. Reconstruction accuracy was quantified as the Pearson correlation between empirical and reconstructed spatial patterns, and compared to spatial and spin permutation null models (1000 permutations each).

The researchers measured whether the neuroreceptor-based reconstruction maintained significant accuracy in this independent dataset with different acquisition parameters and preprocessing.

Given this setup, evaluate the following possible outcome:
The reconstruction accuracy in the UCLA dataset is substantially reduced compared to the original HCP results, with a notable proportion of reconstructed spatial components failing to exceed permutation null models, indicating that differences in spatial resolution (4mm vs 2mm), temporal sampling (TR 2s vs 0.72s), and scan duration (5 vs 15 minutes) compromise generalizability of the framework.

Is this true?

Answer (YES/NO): NO